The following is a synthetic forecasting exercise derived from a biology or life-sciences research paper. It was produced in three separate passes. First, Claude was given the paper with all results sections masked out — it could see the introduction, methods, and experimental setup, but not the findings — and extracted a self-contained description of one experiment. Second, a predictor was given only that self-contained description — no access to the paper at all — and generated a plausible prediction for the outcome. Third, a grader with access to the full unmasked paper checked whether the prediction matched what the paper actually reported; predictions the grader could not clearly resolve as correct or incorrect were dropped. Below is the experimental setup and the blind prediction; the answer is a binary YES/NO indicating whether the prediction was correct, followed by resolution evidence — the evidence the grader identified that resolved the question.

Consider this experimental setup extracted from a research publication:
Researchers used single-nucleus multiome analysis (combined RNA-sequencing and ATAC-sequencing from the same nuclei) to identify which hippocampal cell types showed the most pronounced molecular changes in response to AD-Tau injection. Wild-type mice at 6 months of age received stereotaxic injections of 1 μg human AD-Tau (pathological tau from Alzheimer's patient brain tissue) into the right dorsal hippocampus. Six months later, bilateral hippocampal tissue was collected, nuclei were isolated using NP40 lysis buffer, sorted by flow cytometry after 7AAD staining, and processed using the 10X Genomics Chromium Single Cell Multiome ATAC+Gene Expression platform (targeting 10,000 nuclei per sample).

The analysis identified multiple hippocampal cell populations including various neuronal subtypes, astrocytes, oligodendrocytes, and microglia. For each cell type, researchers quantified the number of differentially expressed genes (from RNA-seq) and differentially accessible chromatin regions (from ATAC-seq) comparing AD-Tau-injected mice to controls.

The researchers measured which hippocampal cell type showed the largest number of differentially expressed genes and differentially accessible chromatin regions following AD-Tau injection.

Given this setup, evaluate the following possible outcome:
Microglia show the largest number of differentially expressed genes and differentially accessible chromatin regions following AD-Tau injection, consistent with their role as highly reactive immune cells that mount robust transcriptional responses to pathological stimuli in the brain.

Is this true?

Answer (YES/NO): NO